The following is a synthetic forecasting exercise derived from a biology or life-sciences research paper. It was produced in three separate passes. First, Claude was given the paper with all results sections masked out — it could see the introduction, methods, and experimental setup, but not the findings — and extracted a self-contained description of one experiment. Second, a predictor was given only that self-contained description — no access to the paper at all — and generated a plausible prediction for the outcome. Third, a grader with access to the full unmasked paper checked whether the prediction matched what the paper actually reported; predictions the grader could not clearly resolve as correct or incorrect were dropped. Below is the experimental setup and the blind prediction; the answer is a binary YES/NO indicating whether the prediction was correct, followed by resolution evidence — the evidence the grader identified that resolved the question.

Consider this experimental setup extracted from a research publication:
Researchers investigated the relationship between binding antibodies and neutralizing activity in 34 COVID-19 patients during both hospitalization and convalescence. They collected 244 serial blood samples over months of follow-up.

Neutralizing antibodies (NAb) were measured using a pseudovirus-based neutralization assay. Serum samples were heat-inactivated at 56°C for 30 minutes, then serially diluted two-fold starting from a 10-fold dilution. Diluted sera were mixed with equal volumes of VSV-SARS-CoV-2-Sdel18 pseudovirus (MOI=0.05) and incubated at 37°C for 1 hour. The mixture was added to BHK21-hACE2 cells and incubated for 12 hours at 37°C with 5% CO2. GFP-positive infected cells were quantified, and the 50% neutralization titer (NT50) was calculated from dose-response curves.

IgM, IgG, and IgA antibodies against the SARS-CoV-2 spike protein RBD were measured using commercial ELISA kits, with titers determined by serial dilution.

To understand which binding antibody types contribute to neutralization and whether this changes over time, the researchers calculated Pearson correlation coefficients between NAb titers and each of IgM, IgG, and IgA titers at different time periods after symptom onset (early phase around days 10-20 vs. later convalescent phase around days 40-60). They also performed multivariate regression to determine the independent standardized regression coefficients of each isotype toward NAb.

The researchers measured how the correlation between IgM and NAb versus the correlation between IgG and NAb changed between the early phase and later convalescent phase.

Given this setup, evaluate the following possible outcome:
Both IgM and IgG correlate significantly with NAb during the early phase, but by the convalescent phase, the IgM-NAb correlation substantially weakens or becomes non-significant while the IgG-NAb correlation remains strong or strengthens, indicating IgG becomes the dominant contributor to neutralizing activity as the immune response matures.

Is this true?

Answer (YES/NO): NO